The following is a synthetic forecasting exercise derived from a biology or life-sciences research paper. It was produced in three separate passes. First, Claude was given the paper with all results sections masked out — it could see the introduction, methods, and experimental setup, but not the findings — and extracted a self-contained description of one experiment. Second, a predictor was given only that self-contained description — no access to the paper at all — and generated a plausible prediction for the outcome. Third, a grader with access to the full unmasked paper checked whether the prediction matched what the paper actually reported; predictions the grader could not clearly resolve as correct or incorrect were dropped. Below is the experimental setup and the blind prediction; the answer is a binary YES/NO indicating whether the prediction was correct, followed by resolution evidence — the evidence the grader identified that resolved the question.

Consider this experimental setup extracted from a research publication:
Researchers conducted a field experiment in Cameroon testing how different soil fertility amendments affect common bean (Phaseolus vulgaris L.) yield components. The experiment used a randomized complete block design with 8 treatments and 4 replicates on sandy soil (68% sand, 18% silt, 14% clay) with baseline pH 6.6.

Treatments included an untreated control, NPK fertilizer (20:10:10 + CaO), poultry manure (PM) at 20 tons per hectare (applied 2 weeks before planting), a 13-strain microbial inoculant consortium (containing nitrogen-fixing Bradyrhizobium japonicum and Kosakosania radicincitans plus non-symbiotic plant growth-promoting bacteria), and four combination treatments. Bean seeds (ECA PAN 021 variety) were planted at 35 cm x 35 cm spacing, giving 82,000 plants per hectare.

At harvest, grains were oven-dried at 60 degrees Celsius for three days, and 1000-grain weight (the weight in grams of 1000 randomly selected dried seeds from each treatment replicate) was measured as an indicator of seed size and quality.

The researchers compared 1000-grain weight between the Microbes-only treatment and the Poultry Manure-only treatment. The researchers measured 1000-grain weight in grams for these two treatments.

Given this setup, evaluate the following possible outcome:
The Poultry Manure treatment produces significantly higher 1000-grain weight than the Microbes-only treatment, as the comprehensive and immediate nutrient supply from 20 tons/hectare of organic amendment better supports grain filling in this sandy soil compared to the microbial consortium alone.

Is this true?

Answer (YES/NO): NO